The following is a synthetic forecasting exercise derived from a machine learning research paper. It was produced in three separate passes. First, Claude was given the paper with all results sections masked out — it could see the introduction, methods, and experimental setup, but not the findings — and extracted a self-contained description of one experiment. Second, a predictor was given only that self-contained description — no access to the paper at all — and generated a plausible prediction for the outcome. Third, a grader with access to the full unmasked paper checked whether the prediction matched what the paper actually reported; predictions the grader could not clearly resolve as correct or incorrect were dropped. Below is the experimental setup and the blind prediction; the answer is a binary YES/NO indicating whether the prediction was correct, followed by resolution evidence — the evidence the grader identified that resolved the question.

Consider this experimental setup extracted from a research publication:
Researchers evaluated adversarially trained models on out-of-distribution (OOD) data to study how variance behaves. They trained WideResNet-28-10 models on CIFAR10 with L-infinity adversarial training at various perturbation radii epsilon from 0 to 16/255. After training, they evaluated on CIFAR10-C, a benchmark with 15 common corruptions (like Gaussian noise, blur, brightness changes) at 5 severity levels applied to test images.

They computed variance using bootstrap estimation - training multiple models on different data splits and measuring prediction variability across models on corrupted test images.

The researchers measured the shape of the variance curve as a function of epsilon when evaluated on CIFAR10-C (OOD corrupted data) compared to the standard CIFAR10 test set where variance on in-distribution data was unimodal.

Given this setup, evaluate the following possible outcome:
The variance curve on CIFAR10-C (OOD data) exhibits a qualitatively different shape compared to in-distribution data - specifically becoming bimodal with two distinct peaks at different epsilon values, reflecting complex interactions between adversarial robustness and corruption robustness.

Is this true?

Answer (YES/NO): NO